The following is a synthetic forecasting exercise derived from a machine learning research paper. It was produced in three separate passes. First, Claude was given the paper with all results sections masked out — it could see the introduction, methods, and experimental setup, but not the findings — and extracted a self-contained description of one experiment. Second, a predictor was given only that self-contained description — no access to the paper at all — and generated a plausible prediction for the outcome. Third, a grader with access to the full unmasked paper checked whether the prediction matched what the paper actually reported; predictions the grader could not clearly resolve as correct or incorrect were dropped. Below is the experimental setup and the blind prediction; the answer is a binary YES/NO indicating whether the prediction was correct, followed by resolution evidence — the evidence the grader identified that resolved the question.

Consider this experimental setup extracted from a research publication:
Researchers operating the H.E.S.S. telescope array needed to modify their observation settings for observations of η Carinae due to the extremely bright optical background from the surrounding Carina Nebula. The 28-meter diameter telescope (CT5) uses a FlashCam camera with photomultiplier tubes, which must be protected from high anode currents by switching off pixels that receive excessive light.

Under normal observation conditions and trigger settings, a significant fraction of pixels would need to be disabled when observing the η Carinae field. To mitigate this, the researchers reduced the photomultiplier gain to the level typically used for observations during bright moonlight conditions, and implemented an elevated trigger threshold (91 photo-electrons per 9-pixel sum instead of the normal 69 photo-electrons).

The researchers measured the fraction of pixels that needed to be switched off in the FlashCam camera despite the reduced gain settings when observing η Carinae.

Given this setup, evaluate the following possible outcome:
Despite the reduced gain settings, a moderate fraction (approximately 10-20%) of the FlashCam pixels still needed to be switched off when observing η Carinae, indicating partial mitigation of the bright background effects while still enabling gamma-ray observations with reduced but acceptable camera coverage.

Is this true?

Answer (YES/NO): NO